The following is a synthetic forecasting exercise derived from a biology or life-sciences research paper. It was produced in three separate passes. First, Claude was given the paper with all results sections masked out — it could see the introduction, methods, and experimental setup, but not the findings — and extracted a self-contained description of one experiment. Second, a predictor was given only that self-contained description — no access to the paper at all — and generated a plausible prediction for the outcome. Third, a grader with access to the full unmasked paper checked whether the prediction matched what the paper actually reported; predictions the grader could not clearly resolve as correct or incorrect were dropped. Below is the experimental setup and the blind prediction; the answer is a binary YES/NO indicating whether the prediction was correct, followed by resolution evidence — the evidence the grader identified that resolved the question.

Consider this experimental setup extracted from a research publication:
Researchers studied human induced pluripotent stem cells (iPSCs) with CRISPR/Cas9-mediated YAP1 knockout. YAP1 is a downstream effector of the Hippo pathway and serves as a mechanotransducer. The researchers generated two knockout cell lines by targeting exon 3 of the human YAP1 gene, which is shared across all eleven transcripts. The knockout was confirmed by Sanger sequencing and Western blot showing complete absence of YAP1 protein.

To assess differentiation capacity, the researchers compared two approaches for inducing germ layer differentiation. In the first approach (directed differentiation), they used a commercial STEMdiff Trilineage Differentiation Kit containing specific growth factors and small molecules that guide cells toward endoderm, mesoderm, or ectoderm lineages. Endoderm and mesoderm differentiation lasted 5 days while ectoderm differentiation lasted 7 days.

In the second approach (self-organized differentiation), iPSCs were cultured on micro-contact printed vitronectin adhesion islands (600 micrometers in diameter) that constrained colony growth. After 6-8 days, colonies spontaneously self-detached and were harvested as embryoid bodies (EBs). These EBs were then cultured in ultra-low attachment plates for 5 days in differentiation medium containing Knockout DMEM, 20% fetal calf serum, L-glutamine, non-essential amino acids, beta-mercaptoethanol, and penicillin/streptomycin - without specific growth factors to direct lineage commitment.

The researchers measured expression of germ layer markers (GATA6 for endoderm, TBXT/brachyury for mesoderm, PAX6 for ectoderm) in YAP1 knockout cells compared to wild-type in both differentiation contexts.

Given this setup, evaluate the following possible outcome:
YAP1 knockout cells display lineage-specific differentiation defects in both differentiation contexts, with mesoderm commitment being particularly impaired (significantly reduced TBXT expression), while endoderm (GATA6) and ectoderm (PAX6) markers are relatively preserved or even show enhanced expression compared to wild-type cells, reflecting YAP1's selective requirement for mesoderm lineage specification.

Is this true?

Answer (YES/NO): NO